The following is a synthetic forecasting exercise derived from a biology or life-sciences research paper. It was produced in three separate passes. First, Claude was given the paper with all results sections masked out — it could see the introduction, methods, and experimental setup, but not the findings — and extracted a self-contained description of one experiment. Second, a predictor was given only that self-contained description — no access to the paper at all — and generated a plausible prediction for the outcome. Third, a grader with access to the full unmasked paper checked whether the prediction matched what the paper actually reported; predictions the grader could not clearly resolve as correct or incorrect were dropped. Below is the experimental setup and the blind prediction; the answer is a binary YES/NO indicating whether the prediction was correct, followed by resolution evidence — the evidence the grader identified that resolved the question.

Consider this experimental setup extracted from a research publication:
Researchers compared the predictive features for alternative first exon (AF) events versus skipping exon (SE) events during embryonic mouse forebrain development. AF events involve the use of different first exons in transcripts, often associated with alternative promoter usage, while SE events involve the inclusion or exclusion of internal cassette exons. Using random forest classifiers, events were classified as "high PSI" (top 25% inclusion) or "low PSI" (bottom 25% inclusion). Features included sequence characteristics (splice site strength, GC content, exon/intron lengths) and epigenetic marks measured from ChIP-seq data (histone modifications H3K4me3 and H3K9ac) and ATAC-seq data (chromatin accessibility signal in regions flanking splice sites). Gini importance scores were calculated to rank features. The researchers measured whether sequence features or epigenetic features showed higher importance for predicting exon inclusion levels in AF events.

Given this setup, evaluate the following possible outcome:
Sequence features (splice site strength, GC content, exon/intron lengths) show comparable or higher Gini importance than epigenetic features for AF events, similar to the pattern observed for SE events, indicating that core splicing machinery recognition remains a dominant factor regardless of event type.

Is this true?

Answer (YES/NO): NO